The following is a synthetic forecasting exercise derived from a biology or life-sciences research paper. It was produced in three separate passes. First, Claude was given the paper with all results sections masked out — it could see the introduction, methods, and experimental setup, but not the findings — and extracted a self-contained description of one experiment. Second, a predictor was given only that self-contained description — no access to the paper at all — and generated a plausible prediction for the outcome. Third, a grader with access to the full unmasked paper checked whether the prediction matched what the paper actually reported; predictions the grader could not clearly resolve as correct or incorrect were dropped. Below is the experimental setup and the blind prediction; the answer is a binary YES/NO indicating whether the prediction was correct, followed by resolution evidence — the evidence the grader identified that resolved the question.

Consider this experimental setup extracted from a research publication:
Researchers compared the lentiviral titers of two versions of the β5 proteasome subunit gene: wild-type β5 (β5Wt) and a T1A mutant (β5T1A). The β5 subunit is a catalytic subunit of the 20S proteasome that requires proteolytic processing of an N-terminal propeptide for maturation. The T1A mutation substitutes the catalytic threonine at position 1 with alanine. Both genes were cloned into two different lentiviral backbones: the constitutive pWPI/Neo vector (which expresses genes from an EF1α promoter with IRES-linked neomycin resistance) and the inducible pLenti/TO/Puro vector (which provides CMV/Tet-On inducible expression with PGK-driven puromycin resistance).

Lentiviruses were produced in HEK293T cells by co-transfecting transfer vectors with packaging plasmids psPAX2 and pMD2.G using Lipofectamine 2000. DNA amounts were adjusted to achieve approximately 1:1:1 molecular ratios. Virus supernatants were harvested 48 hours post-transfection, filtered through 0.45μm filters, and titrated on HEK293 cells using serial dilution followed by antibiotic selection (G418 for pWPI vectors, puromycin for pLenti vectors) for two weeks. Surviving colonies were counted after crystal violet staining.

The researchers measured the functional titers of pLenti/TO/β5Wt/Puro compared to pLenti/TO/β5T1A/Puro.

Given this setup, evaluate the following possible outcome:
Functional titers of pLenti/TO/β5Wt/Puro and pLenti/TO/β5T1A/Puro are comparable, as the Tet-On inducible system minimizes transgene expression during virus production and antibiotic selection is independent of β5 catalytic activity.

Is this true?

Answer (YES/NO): NO